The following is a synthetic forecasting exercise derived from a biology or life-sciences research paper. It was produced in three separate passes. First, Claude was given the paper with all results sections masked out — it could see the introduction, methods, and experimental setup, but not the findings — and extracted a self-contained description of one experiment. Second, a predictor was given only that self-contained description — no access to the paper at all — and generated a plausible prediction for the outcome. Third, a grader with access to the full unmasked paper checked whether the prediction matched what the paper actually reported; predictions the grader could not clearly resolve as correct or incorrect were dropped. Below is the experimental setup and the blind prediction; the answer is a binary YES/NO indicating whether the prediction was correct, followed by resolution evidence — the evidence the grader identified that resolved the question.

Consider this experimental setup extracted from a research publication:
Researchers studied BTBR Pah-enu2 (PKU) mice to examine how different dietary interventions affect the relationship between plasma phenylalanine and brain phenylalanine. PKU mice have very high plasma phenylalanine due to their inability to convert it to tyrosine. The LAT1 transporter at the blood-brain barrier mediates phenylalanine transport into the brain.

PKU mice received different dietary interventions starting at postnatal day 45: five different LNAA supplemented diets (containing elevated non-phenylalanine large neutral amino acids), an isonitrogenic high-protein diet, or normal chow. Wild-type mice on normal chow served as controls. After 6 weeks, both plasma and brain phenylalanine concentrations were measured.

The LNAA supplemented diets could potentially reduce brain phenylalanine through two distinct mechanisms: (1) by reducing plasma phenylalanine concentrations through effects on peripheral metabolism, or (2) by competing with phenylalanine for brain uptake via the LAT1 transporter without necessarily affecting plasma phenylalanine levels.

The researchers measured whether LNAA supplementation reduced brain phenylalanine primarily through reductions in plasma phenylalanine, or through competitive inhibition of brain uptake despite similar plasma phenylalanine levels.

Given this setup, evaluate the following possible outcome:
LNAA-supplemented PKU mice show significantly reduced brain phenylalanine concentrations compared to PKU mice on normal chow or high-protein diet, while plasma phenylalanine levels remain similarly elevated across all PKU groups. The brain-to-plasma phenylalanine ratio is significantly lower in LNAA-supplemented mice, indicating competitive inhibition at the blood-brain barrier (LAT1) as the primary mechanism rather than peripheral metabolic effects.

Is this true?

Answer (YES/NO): NO